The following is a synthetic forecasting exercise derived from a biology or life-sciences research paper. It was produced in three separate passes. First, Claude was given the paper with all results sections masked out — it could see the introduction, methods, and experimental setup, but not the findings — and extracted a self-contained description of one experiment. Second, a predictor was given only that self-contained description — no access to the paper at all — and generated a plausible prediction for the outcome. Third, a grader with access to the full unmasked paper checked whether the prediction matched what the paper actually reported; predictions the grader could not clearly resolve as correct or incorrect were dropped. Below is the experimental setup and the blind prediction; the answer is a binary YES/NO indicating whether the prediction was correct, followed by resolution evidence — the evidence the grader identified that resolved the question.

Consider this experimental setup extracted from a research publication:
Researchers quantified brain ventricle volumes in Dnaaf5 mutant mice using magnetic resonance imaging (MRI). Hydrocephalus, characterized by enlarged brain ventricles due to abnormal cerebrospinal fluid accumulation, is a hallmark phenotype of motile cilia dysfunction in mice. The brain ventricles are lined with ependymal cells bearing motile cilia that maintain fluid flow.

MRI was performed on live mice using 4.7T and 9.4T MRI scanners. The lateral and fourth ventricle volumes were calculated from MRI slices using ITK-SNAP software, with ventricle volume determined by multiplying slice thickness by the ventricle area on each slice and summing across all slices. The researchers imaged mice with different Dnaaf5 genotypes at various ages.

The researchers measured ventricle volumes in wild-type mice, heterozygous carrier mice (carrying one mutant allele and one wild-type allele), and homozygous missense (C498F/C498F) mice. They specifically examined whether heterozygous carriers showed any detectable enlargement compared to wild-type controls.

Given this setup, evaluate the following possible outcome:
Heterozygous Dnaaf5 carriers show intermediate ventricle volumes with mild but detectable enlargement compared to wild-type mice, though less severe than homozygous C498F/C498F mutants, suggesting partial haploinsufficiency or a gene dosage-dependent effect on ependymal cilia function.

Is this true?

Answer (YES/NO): NO